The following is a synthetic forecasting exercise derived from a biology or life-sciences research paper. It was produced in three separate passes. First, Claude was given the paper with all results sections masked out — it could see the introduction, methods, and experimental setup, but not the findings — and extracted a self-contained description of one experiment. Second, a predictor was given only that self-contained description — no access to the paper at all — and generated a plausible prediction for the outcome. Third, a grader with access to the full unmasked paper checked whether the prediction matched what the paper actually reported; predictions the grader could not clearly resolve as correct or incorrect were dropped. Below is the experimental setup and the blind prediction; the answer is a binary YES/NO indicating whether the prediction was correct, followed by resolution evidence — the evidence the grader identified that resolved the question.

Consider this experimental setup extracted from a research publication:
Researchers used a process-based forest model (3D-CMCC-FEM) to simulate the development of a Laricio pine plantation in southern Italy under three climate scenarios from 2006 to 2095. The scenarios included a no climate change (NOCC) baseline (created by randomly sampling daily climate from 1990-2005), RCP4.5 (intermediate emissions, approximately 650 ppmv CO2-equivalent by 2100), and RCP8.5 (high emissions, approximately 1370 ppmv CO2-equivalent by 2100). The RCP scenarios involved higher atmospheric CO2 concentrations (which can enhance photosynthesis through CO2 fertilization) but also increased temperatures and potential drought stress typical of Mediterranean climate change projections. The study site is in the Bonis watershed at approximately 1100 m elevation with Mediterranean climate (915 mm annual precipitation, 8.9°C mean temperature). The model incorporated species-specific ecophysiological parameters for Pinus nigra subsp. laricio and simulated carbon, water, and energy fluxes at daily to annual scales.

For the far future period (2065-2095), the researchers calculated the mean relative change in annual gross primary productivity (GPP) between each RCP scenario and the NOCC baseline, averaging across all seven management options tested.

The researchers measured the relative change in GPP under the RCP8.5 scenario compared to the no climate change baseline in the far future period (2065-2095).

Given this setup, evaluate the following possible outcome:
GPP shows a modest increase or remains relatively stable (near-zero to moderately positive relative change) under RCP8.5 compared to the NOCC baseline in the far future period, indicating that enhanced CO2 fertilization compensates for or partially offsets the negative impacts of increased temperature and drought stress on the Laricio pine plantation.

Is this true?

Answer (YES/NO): YES